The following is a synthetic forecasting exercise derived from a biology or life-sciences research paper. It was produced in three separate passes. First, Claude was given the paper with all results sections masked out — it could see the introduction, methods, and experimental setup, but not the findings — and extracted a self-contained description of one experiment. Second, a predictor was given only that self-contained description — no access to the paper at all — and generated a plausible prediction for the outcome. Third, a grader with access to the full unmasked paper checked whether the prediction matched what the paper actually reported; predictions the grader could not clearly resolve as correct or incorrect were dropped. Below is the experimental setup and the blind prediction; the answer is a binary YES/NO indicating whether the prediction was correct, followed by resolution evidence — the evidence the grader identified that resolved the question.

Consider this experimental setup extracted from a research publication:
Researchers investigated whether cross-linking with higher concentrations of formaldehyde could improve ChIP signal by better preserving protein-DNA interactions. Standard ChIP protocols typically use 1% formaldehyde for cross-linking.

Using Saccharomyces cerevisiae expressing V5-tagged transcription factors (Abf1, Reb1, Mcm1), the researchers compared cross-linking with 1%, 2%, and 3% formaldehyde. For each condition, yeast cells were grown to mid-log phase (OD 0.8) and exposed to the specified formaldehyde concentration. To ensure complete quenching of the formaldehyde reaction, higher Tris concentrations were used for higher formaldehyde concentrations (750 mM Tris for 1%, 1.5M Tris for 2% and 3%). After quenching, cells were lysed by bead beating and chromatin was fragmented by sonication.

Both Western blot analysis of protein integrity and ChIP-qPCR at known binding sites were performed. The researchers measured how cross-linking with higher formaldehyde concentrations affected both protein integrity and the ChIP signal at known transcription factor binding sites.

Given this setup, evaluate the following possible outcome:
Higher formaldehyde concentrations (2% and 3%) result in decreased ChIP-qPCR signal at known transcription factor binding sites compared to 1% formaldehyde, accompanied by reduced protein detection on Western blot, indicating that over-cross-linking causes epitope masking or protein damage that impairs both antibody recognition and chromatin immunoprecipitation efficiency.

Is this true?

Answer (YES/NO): NO